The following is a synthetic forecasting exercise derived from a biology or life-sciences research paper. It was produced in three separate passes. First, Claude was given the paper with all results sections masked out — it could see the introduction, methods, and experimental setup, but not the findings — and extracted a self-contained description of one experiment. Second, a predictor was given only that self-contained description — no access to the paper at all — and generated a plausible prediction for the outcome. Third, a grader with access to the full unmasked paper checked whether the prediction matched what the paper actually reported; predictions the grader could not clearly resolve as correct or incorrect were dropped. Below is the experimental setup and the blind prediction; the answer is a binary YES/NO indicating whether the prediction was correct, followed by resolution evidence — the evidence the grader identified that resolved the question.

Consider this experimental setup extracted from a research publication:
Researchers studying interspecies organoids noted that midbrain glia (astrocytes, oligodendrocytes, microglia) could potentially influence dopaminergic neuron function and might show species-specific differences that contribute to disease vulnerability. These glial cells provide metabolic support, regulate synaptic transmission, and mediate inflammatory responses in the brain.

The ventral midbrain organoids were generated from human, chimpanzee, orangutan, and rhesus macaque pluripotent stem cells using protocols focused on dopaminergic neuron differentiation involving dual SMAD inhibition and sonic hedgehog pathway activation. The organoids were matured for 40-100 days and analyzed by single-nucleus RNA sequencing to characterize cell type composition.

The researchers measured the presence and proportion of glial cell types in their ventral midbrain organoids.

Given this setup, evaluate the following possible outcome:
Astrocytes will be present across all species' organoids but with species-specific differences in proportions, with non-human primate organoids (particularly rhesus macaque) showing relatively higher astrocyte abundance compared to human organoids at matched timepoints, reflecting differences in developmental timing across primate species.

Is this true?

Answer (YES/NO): YES